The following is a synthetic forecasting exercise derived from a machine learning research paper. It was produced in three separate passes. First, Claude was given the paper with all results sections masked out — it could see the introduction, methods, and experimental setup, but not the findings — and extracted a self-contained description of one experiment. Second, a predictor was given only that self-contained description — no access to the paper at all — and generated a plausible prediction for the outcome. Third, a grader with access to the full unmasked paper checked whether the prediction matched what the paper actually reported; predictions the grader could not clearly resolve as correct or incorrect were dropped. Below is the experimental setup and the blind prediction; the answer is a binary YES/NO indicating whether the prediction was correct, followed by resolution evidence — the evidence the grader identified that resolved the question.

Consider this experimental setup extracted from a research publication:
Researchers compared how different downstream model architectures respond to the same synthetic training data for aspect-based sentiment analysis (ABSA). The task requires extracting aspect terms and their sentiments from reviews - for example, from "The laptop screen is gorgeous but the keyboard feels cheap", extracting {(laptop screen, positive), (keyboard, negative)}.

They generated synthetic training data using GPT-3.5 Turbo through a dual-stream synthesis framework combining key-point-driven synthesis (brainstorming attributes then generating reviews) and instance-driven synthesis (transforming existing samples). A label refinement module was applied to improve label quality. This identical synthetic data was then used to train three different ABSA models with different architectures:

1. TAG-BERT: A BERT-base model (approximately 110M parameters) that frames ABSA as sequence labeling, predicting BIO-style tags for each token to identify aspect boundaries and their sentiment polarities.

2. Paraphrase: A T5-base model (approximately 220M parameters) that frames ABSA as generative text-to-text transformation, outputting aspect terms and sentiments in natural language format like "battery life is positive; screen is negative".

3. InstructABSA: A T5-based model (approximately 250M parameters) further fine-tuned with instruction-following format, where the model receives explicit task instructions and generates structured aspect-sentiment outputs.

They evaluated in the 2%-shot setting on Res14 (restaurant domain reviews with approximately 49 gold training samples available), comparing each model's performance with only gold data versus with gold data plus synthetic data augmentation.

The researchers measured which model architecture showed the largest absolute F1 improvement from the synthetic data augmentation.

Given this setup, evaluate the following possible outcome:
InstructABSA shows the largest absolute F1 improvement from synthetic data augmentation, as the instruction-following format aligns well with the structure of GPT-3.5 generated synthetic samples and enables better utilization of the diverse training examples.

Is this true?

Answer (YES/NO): NO